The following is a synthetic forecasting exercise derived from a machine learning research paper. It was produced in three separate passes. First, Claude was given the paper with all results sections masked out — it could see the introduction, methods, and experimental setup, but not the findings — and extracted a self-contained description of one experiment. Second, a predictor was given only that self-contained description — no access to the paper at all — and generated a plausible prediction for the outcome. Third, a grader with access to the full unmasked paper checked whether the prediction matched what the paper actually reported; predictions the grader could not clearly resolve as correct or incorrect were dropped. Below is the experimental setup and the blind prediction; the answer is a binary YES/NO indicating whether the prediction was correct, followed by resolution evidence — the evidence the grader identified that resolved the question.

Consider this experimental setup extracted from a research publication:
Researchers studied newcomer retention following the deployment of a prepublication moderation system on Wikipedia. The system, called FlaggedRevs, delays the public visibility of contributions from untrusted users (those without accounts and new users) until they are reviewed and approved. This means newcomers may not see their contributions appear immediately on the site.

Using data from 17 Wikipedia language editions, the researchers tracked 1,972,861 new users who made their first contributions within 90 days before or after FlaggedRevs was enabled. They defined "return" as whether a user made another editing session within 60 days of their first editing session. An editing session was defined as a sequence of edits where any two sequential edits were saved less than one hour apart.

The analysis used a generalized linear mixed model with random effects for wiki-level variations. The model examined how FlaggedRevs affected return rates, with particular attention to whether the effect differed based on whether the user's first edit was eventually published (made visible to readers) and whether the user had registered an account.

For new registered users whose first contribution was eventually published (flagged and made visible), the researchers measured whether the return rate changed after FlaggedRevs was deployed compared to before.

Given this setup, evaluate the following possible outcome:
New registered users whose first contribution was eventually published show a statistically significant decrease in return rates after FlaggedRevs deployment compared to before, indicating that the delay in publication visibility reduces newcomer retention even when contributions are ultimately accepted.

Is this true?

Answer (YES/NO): NO